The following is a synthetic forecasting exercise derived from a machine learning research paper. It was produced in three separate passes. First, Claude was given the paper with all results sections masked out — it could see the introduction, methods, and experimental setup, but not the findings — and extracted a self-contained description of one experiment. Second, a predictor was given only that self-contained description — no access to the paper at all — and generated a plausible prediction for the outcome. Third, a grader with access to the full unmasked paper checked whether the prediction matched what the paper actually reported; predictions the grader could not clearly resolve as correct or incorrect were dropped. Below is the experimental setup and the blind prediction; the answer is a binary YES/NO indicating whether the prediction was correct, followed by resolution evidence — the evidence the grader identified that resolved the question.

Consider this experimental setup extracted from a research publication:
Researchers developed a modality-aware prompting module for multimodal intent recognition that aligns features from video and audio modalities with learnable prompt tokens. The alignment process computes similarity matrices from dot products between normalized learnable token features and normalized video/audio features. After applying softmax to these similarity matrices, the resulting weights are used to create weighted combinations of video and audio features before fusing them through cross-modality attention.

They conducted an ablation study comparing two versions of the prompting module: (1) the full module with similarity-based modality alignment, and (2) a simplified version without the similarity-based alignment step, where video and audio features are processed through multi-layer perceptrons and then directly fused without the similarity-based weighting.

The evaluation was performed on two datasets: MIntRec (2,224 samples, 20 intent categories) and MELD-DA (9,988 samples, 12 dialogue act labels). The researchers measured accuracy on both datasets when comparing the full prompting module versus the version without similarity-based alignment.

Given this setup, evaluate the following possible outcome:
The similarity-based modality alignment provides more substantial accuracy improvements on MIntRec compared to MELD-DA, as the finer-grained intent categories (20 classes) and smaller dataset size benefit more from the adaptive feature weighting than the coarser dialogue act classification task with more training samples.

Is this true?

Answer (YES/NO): NO